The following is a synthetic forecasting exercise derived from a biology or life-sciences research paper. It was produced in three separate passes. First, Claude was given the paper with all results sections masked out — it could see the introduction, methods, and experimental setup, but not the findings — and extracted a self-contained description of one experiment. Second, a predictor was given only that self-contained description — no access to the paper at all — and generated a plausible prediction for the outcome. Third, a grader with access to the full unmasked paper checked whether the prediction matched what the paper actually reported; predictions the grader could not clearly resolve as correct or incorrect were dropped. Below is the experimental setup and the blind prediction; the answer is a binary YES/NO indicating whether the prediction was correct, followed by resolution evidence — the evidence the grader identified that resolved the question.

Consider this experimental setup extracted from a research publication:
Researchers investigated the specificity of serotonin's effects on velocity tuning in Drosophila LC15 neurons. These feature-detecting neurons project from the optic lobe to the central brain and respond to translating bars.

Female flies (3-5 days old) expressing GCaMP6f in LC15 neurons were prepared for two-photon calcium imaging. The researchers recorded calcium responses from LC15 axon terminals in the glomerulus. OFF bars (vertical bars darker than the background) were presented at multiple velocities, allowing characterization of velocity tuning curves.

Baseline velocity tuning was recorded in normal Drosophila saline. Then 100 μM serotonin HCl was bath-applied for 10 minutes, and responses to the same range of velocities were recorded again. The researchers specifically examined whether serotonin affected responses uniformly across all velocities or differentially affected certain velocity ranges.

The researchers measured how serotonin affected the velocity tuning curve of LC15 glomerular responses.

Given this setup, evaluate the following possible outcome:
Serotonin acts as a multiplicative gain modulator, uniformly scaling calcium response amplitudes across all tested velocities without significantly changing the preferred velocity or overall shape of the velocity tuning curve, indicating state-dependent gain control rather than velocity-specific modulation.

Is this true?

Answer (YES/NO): NO